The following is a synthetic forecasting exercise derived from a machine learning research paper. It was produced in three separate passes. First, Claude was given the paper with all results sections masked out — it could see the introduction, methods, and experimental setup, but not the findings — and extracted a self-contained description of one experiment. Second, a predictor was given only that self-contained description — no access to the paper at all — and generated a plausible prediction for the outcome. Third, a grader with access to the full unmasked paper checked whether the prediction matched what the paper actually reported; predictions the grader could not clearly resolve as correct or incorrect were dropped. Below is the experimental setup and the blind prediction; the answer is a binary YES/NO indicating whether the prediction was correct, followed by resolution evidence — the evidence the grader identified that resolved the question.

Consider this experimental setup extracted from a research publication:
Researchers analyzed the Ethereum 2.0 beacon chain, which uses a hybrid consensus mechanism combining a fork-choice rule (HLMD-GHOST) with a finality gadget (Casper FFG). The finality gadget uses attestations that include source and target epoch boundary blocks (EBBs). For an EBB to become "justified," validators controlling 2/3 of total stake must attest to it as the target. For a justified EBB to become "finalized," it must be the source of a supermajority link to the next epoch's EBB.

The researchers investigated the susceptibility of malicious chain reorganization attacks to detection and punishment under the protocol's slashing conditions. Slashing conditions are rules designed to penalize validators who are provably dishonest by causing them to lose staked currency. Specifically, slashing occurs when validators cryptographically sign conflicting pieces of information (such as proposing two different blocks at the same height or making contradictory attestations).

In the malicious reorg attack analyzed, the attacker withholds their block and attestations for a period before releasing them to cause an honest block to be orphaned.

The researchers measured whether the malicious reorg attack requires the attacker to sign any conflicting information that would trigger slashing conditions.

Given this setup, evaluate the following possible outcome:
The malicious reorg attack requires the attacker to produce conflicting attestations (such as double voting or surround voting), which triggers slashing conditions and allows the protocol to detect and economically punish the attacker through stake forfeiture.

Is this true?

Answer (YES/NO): NO